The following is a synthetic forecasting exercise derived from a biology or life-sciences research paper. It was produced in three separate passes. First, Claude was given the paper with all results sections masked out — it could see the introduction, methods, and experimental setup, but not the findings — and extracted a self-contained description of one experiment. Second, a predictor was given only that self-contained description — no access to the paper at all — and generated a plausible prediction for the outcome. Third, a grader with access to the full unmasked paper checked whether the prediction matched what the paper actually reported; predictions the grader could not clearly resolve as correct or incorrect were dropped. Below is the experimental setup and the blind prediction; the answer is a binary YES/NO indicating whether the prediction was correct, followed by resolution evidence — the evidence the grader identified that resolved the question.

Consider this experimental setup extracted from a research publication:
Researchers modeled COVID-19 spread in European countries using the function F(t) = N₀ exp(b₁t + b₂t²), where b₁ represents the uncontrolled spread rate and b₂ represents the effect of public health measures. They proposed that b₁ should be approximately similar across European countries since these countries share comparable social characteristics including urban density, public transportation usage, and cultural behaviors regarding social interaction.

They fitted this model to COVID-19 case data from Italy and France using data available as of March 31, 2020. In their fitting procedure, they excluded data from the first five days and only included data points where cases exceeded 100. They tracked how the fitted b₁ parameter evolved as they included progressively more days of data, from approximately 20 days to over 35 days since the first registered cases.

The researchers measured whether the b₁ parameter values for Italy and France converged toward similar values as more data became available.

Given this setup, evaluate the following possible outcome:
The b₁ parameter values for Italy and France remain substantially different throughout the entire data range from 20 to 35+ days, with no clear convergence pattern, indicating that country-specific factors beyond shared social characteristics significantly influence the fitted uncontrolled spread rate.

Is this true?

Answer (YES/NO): NO